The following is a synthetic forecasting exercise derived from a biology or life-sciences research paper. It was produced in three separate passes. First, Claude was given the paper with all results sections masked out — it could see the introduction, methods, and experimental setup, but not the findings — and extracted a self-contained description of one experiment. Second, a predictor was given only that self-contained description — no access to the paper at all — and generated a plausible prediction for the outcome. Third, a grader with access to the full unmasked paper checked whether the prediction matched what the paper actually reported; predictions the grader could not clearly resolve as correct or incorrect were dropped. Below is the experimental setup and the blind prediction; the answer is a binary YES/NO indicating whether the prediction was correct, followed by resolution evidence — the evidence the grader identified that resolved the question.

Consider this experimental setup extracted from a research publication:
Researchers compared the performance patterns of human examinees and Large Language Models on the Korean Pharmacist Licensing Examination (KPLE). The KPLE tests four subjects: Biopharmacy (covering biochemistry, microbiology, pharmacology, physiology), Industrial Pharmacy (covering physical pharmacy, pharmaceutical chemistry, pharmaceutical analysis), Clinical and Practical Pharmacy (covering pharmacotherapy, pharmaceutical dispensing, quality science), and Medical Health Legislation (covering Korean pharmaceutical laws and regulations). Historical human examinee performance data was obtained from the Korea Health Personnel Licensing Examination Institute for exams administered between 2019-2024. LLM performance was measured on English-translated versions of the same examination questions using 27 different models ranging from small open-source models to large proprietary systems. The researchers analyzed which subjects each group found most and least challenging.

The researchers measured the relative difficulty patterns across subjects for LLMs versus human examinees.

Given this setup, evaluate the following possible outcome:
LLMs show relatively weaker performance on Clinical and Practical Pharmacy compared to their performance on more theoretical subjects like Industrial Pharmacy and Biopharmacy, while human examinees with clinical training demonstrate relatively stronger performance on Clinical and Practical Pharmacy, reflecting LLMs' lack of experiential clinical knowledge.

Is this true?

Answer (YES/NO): NO